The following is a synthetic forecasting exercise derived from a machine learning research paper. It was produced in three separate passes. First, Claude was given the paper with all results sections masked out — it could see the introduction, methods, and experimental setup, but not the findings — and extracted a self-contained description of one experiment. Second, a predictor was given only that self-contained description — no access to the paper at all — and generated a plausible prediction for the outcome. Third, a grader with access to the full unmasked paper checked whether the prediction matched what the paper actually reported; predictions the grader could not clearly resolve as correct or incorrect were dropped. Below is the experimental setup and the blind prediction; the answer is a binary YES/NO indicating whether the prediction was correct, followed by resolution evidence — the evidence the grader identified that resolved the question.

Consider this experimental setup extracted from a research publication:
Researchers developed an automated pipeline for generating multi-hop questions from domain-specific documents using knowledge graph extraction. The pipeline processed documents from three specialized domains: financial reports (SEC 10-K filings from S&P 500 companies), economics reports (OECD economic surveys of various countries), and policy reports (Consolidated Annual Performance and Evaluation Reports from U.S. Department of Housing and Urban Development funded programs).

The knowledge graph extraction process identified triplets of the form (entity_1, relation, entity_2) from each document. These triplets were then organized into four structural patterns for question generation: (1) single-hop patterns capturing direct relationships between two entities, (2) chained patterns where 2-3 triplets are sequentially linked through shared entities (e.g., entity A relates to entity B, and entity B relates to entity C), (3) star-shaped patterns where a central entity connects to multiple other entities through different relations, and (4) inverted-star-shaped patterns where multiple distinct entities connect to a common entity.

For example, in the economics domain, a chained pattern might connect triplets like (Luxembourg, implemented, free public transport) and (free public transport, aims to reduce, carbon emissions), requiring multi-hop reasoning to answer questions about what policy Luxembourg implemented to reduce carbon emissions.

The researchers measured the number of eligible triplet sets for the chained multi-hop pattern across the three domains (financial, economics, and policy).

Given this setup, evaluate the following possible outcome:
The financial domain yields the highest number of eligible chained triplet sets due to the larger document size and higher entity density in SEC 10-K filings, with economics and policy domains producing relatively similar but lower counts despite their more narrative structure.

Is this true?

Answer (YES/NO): NO